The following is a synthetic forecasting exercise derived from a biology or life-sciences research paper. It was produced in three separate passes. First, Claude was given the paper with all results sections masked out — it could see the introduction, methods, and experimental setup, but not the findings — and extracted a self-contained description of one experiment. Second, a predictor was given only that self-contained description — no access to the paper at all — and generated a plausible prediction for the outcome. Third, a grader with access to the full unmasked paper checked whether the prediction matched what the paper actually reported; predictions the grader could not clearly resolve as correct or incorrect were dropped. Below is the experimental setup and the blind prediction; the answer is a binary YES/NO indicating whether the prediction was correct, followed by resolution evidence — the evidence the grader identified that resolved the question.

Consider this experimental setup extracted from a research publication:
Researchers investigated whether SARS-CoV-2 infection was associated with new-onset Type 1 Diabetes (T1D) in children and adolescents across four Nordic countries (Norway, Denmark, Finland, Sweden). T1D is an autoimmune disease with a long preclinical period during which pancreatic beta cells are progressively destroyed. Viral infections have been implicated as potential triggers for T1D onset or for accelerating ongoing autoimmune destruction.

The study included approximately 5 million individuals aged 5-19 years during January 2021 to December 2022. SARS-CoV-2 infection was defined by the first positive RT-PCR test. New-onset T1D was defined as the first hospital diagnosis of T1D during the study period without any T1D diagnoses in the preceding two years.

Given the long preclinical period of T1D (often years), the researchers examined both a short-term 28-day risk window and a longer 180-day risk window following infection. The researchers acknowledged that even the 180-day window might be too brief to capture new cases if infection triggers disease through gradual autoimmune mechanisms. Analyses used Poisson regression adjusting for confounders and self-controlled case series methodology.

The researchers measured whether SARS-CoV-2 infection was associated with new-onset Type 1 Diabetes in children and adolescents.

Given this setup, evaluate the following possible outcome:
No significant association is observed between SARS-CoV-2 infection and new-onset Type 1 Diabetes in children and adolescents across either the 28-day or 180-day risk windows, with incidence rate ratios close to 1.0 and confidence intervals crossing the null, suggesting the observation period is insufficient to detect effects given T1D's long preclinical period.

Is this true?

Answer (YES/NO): YES